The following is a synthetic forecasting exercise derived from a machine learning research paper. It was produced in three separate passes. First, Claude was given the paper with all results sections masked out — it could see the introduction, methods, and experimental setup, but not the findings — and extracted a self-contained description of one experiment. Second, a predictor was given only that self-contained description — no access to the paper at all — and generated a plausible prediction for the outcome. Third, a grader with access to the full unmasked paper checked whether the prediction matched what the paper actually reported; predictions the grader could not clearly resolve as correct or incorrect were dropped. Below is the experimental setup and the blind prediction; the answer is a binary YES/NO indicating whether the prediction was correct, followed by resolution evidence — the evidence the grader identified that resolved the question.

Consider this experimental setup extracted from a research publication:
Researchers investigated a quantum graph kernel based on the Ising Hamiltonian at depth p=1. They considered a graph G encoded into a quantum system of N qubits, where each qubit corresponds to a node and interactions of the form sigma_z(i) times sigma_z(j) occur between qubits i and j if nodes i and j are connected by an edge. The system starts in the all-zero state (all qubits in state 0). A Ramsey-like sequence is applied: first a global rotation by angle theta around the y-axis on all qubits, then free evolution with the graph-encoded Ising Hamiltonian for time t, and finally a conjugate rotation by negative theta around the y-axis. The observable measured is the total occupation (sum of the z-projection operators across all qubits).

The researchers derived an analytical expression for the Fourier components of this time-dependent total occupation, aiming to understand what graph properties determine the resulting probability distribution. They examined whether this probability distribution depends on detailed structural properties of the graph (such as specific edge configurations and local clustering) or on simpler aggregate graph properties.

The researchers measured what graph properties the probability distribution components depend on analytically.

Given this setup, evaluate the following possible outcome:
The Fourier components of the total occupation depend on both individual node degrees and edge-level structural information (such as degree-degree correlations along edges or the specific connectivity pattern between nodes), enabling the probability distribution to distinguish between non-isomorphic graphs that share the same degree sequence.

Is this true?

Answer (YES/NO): NO